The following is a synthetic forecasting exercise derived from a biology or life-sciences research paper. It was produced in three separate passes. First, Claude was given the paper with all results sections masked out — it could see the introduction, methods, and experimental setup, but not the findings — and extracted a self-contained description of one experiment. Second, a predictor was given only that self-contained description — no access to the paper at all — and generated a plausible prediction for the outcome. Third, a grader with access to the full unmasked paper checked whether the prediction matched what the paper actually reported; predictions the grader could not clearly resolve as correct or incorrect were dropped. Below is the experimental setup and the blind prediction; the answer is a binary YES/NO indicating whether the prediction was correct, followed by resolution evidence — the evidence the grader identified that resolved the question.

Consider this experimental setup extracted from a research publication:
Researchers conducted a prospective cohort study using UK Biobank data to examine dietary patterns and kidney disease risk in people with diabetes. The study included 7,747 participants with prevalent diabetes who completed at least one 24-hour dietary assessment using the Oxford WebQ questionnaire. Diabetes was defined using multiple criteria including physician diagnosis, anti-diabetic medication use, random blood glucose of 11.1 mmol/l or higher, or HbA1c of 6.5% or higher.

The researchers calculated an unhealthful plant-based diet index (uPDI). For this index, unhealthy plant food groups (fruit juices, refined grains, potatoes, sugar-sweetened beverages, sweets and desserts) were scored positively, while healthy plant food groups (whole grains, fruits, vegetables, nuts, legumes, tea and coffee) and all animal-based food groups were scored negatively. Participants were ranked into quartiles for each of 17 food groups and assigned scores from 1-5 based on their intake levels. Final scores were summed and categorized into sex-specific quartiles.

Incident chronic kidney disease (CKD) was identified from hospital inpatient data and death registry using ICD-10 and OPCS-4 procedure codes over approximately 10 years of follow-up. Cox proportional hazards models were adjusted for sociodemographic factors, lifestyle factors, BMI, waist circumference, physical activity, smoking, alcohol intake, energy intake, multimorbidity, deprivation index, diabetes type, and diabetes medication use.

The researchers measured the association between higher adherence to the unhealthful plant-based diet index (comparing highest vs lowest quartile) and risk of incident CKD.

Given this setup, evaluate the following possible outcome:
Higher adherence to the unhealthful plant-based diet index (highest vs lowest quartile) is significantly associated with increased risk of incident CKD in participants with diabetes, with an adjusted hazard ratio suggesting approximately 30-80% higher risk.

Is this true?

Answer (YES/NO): YES